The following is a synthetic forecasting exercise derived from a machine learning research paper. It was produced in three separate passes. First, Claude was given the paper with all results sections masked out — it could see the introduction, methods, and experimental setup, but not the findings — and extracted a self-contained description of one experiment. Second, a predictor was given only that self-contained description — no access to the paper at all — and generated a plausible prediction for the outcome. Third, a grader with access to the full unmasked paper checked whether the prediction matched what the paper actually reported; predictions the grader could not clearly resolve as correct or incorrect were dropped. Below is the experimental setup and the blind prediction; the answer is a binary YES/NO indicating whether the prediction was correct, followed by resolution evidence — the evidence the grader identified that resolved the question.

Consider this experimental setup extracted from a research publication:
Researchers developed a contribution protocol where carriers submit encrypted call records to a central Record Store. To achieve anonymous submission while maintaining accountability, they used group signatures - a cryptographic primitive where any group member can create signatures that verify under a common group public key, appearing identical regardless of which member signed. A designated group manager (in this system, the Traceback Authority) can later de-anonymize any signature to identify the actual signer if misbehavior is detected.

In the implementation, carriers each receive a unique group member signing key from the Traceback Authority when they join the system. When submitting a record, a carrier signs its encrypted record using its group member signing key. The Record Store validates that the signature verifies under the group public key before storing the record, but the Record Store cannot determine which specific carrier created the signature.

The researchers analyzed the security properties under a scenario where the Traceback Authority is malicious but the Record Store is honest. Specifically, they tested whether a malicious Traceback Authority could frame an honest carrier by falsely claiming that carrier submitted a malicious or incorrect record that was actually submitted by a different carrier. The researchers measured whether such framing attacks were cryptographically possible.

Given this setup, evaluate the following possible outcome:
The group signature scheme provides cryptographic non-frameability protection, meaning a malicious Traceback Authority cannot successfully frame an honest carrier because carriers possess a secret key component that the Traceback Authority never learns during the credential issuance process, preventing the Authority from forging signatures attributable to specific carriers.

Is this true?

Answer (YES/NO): YES